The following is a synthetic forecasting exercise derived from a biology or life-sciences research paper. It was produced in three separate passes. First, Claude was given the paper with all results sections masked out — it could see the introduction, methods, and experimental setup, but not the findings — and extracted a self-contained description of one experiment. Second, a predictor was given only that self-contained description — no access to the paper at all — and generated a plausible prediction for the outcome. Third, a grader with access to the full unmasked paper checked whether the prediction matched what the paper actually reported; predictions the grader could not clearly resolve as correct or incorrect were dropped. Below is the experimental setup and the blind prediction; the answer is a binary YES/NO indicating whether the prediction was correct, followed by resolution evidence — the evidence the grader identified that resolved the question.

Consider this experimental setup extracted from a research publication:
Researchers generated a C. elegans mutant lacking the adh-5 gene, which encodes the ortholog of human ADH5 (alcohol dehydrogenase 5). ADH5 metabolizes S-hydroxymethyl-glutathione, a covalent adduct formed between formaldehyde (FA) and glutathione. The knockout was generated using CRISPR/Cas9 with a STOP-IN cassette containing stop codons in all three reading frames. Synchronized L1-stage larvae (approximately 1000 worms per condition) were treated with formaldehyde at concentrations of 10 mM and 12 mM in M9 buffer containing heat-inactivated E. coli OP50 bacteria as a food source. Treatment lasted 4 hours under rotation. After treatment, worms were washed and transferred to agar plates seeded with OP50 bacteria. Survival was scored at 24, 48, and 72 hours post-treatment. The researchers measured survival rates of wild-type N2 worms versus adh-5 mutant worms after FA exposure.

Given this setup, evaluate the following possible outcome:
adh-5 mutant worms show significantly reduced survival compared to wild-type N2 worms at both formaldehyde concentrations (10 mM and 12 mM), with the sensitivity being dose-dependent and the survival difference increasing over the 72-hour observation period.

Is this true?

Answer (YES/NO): YES